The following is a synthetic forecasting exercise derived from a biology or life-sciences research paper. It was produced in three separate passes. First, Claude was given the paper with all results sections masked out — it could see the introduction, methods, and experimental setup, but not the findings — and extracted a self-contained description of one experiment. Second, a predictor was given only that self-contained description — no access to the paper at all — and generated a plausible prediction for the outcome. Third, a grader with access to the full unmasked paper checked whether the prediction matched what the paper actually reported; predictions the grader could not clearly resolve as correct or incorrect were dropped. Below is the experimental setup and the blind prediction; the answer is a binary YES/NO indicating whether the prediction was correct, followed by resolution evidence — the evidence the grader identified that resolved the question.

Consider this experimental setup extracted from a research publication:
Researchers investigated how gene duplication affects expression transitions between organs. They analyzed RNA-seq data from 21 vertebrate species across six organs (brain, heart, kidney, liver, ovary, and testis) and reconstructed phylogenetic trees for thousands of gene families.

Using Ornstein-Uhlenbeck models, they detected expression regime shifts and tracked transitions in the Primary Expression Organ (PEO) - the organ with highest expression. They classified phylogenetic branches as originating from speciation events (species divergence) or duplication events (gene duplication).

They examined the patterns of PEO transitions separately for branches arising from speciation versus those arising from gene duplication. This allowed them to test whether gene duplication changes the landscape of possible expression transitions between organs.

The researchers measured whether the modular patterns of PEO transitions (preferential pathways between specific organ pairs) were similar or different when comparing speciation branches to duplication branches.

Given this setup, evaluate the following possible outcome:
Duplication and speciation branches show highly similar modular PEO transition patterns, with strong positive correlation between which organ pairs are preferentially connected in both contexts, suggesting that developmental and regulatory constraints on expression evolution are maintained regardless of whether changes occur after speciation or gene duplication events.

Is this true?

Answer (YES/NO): NO